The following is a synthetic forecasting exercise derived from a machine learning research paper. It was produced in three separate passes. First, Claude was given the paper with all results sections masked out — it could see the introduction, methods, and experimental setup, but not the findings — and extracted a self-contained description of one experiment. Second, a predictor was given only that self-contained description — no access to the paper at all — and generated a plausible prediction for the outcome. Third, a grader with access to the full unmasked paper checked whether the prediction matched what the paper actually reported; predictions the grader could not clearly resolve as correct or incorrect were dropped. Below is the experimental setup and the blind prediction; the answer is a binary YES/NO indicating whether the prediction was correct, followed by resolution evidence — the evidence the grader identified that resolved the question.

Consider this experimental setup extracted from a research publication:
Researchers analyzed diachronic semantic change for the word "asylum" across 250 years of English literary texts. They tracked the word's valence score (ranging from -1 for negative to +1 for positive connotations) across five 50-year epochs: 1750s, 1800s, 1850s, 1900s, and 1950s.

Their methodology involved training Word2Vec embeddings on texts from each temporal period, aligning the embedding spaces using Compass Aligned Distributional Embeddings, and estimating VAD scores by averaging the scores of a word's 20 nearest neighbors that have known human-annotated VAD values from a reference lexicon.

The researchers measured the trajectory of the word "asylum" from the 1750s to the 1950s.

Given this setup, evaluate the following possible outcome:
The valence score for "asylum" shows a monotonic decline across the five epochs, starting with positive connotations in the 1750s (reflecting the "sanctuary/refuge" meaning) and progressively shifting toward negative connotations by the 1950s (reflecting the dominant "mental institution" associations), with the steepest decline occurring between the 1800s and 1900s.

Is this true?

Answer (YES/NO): NO